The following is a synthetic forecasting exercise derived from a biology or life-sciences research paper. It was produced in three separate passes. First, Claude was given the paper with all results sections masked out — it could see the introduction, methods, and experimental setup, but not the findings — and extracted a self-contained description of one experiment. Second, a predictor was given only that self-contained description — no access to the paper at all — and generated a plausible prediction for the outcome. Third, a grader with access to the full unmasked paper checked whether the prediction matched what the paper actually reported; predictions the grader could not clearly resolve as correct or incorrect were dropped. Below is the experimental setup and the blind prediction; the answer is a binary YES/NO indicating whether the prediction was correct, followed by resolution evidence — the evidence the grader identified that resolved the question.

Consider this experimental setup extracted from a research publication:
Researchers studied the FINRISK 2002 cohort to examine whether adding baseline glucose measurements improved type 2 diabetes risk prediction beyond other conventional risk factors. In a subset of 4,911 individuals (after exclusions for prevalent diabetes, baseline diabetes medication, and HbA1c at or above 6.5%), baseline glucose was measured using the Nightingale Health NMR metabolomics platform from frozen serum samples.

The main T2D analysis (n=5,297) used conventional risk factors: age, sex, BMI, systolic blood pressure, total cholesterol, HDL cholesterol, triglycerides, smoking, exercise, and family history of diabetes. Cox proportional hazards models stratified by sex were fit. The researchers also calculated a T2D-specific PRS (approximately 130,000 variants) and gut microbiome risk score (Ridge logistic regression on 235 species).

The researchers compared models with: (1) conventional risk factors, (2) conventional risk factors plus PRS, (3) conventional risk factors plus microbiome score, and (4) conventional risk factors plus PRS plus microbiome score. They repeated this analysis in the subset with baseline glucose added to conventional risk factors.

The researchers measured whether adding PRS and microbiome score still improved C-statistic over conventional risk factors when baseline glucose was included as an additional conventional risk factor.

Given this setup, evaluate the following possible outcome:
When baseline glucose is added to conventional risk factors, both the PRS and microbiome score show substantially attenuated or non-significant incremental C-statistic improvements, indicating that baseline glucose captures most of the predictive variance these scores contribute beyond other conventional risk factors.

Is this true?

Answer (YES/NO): NO